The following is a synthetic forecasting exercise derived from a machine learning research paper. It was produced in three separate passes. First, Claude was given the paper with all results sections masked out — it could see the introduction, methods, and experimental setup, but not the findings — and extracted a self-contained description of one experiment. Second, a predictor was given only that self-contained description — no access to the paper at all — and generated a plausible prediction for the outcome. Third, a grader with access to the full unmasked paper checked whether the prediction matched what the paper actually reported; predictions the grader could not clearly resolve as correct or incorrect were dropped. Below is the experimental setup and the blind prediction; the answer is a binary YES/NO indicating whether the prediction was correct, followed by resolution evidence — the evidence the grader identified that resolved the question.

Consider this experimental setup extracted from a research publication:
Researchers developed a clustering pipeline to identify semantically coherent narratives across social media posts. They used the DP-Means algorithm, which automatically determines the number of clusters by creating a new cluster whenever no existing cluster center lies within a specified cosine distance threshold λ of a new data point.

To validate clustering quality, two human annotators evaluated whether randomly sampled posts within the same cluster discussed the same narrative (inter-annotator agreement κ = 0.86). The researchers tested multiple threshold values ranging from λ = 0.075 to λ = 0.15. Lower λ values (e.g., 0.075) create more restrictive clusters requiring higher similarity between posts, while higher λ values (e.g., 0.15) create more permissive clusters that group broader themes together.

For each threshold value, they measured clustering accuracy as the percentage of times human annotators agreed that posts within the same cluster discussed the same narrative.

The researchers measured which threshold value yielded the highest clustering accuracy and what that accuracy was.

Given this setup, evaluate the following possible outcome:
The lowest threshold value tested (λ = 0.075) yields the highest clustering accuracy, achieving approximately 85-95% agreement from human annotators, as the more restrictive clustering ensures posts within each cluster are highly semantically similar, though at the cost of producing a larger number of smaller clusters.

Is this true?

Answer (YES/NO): NO